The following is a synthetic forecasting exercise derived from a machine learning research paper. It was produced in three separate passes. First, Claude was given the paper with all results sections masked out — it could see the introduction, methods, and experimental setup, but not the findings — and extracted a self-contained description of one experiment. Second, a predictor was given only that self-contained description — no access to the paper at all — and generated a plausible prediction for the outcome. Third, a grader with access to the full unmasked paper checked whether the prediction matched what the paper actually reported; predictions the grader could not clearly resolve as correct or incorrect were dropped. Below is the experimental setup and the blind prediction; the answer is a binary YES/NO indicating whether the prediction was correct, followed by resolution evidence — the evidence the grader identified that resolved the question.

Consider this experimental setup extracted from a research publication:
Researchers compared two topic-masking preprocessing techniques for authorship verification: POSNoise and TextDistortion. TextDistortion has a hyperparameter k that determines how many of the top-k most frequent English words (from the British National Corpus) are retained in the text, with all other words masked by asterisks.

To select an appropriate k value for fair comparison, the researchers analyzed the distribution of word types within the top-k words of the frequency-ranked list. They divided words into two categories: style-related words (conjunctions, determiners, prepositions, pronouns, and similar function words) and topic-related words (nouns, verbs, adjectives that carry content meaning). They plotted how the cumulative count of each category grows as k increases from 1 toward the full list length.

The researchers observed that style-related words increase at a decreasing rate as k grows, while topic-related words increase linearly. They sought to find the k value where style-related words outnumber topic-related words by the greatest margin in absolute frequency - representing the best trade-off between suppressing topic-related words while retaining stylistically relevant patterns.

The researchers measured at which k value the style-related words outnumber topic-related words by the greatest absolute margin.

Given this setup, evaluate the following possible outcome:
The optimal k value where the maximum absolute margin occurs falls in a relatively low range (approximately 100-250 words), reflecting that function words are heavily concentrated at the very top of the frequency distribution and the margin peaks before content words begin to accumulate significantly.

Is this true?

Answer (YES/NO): YES